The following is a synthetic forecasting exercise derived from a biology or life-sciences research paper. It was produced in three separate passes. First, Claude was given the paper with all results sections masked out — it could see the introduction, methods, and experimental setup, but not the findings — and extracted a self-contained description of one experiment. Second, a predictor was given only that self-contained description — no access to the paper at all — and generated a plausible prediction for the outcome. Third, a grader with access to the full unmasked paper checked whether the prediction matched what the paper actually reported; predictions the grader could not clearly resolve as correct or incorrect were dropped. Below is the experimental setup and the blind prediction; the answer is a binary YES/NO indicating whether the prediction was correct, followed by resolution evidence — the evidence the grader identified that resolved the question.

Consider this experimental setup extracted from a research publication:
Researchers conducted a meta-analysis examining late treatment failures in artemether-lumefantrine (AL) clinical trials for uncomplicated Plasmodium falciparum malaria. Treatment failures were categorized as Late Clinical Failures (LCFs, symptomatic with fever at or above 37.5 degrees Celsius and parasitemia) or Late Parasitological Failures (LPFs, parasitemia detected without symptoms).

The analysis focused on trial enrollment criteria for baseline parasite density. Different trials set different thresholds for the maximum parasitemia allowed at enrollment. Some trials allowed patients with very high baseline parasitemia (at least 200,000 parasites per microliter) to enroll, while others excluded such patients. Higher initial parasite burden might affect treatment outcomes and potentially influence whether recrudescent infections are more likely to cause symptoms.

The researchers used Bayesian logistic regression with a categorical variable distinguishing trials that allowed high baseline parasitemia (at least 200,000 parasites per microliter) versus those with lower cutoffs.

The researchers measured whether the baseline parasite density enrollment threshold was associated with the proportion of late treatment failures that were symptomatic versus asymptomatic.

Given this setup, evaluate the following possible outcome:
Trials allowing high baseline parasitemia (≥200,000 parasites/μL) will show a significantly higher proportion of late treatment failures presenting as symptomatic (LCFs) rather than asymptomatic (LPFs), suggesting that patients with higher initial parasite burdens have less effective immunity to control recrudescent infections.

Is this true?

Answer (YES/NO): NO